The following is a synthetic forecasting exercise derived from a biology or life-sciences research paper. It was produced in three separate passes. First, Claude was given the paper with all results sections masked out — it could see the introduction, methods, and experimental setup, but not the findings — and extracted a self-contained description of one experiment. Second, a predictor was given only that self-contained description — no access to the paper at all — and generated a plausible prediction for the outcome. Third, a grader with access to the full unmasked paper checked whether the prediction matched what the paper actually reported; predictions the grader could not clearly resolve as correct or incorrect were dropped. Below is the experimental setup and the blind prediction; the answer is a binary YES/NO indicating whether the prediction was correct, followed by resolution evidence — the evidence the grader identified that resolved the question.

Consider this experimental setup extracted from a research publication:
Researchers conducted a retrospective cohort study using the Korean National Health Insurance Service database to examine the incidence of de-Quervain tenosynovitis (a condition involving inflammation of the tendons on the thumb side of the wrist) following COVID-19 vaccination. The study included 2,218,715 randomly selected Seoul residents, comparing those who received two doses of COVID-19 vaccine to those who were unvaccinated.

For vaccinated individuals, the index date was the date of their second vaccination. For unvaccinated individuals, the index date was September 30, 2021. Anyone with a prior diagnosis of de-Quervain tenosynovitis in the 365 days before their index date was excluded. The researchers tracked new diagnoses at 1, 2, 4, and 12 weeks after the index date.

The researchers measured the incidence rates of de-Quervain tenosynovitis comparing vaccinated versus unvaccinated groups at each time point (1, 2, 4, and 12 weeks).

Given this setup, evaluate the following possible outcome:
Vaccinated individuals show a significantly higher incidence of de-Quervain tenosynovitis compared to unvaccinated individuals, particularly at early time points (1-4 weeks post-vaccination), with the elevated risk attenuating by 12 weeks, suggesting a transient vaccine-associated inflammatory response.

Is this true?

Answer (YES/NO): NO